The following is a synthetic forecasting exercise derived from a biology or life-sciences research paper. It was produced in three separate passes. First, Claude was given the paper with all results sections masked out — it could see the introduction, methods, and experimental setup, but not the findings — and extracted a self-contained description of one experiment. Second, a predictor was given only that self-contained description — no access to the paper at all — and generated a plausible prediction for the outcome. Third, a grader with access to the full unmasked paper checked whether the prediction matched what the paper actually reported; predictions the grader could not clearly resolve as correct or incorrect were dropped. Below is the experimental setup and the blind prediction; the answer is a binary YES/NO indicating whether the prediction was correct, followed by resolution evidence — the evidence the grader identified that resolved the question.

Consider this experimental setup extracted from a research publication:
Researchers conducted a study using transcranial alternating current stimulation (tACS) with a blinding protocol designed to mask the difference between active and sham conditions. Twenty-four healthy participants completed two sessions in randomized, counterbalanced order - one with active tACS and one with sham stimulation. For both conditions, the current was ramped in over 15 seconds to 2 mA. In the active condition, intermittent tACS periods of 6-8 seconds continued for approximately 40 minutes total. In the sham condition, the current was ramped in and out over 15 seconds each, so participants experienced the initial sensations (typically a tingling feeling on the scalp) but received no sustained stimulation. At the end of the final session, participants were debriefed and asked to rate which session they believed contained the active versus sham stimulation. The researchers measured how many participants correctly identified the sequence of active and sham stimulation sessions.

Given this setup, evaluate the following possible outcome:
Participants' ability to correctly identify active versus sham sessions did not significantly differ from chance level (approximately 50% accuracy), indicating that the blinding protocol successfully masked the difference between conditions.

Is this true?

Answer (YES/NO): NO